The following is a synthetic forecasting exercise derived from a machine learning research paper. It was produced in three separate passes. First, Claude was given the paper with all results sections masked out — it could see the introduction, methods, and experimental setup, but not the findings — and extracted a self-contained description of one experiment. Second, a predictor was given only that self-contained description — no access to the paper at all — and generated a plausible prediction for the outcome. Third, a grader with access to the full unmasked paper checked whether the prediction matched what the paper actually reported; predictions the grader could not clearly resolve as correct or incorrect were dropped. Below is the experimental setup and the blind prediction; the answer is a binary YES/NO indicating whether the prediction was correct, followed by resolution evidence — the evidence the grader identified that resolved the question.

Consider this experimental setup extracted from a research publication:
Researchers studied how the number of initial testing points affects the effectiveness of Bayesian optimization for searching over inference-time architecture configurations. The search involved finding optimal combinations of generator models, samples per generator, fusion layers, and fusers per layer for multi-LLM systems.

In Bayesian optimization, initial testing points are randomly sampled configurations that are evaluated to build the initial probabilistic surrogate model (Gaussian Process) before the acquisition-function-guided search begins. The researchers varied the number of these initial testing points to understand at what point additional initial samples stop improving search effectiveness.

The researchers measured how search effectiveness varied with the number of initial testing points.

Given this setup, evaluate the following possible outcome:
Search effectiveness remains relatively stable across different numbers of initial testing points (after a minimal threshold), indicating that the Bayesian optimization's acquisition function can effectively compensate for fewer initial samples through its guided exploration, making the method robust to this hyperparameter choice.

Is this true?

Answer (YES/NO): NO